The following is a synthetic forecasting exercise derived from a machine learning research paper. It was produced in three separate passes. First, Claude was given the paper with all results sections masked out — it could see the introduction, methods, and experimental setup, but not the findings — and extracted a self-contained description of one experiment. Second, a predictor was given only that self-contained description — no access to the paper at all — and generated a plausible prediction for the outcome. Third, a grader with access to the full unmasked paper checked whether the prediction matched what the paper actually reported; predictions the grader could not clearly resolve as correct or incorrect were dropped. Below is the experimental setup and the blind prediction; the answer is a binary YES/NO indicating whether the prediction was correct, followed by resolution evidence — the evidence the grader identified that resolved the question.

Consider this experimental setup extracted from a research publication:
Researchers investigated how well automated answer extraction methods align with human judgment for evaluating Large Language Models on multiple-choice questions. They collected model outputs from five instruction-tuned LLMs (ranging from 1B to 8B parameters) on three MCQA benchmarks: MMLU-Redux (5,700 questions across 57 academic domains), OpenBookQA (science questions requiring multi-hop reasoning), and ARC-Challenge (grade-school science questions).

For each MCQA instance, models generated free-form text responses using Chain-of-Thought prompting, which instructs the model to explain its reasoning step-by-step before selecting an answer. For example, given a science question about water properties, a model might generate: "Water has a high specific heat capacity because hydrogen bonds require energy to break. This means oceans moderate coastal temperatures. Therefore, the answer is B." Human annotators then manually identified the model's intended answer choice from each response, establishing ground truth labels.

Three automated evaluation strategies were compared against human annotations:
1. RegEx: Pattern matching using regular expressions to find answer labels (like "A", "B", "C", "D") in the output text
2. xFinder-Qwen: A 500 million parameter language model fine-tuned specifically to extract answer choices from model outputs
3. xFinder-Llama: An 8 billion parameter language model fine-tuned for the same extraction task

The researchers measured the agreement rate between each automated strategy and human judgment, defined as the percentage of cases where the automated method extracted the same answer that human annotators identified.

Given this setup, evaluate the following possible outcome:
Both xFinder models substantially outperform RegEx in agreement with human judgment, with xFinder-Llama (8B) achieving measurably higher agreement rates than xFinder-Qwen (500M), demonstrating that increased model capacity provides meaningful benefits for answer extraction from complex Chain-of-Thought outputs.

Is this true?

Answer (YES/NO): NO